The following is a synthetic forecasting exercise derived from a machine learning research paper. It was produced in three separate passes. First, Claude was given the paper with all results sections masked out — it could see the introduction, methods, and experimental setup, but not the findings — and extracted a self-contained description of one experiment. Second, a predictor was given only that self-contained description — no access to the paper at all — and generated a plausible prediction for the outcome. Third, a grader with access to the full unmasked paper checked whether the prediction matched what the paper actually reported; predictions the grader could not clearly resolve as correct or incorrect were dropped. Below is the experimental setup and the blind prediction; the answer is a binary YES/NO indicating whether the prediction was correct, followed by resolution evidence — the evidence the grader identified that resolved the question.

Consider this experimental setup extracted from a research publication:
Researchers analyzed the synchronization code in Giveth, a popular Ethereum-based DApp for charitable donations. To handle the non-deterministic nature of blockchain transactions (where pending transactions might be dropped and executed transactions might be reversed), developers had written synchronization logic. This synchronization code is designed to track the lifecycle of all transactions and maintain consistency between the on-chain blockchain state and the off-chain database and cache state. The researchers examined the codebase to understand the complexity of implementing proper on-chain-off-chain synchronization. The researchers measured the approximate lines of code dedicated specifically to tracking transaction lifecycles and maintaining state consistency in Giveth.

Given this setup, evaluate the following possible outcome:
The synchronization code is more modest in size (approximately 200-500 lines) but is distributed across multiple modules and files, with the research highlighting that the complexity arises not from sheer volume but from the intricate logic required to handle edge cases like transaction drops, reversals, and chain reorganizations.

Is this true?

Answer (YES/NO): NO